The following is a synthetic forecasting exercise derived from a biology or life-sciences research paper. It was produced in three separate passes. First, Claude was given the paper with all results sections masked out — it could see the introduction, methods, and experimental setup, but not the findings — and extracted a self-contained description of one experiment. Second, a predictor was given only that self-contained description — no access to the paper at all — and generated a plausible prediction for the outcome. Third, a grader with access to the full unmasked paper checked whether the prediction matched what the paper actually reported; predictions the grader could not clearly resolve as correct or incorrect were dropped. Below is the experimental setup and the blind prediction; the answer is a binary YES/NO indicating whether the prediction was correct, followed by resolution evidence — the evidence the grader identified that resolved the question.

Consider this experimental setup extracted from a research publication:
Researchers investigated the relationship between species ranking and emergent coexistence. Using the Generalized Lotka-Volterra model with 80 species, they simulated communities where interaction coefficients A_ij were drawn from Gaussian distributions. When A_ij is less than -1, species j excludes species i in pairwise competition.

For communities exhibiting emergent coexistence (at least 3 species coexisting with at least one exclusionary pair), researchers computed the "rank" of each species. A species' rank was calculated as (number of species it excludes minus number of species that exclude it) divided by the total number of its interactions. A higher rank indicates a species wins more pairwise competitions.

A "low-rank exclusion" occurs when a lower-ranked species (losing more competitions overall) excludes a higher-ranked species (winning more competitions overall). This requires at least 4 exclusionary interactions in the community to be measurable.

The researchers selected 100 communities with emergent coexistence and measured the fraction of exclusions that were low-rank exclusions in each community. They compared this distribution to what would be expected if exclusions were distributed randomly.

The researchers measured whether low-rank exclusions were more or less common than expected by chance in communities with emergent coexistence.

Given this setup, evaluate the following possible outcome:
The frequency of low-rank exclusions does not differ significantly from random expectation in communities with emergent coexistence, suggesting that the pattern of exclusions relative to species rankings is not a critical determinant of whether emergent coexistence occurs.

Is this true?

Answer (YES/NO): YES